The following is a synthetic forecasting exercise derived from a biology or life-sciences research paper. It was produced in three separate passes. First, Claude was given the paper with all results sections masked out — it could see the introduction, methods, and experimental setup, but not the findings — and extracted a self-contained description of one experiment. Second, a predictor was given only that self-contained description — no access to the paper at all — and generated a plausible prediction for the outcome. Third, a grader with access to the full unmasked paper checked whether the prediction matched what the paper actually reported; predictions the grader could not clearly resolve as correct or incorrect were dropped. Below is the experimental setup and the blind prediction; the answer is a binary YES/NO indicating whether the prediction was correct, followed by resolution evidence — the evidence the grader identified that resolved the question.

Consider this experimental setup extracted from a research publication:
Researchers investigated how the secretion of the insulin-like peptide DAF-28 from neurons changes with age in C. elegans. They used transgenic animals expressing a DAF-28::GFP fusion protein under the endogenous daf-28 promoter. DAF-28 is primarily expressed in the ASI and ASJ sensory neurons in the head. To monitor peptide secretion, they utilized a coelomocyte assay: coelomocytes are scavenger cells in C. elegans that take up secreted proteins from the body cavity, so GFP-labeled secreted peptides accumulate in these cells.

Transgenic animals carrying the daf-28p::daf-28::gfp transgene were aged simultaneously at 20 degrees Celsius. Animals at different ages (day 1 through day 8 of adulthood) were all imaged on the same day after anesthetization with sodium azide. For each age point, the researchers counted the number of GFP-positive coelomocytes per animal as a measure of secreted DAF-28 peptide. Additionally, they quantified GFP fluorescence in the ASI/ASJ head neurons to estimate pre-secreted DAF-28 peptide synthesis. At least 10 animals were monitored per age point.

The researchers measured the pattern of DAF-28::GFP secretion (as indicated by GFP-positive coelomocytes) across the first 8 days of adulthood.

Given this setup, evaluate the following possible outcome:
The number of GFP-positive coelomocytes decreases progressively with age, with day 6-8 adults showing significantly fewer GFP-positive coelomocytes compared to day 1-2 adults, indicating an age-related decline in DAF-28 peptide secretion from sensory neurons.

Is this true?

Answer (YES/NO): NO